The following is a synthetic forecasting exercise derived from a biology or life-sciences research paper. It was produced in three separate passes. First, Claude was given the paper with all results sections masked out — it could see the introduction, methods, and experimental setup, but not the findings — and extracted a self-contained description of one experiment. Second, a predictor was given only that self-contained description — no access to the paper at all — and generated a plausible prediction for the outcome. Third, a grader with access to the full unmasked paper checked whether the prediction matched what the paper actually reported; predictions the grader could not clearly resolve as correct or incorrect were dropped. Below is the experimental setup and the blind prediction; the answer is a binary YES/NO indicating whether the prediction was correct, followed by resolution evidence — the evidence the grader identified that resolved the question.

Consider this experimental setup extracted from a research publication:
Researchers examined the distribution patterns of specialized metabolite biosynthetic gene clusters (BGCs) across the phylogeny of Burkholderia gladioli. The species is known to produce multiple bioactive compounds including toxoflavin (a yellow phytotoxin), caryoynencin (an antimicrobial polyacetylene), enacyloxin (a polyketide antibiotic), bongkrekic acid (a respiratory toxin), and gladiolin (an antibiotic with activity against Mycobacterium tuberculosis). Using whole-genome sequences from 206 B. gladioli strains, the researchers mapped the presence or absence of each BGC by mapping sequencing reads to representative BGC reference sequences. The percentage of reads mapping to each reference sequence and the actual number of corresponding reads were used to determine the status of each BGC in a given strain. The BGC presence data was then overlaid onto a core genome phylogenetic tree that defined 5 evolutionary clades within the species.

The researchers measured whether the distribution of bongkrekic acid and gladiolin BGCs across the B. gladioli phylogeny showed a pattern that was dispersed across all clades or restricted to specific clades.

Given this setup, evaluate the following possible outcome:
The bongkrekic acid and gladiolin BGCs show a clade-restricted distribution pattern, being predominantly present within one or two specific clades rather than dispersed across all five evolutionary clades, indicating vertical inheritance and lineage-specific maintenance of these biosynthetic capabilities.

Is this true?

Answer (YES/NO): YES